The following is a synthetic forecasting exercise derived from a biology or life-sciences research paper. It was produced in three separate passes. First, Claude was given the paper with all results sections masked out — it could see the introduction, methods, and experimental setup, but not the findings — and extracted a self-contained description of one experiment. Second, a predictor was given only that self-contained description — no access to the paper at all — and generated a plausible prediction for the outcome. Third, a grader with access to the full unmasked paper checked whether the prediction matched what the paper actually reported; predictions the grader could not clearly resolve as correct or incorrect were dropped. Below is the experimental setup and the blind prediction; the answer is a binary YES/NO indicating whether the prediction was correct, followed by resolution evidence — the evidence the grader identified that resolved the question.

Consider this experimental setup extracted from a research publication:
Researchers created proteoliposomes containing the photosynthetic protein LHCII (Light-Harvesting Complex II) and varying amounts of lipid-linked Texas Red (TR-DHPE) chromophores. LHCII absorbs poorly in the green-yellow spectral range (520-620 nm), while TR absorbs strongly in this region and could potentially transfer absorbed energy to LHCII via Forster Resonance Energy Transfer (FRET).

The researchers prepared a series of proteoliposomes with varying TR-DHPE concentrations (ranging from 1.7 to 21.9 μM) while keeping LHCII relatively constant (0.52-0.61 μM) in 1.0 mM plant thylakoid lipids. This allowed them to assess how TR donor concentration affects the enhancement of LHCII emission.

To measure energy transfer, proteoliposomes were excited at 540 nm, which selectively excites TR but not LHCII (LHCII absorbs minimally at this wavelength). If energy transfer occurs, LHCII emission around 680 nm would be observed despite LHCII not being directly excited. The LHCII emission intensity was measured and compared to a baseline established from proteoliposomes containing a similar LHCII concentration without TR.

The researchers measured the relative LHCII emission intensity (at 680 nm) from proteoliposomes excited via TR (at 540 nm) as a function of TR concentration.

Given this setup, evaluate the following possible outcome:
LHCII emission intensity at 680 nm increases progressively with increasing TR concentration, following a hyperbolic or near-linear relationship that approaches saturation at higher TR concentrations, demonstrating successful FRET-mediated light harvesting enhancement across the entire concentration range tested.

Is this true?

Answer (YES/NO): NO